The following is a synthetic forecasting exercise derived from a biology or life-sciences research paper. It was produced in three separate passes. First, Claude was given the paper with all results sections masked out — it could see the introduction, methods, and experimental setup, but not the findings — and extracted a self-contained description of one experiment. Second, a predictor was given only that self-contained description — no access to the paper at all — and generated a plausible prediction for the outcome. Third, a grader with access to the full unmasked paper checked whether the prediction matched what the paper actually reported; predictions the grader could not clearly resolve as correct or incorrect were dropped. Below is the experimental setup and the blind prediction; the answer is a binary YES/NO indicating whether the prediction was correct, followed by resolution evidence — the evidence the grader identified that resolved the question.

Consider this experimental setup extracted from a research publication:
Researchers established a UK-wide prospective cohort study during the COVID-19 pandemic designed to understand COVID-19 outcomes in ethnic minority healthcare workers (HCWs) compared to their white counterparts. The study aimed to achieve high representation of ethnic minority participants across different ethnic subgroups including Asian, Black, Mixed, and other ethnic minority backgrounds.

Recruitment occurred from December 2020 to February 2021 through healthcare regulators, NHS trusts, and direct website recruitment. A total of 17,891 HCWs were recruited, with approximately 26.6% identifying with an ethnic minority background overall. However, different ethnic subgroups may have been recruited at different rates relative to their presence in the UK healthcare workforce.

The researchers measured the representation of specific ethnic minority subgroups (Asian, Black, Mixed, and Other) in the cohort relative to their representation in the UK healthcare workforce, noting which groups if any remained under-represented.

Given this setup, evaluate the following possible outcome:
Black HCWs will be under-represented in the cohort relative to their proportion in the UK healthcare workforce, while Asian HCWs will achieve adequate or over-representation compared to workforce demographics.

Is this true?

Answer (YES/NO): YES